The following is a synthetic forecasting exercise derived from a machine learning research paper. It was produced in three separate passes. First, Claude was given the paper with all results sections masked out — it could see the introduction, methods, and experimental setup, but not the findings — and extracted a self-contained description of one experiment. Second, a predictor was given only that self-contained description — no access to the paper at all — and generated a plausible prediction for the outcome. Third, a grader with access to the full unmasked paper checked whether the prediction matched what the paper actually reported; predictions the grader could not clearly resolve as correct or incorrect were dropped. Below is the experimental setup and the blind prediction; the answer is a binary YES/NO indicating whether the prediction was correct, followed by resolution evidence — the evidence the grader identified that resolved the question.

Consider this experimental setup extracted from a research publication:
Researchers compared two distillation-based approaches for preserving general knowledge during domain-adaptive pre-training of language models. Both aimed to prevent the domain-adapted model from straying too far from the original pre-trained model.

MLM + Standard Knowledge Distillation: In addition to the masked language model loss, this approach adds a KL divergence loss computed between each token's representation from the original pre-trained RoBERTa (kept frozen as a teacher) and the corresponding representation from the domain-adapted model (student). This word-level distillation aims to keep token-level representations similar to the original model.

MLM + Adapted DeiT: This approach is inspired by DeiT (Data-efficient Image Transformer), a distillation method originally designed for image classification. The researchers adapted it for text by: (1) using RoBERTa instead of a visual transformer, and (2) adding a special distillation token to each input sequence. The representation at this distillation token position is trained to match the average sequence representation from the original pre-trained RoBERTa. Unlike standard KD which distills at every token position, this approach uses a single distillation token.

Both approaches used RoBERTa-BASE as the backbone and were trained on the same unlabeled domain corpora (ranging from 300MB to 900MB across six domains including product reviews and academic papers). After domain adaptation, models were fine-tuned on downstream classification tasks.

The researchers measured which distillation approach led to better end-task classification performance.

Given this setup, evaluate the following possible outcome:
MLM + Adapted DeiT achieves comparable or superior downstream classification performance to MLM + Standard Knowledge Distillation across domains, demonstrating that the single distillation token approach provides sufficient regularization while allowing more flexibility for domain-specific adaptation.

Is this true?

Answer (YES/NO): YES